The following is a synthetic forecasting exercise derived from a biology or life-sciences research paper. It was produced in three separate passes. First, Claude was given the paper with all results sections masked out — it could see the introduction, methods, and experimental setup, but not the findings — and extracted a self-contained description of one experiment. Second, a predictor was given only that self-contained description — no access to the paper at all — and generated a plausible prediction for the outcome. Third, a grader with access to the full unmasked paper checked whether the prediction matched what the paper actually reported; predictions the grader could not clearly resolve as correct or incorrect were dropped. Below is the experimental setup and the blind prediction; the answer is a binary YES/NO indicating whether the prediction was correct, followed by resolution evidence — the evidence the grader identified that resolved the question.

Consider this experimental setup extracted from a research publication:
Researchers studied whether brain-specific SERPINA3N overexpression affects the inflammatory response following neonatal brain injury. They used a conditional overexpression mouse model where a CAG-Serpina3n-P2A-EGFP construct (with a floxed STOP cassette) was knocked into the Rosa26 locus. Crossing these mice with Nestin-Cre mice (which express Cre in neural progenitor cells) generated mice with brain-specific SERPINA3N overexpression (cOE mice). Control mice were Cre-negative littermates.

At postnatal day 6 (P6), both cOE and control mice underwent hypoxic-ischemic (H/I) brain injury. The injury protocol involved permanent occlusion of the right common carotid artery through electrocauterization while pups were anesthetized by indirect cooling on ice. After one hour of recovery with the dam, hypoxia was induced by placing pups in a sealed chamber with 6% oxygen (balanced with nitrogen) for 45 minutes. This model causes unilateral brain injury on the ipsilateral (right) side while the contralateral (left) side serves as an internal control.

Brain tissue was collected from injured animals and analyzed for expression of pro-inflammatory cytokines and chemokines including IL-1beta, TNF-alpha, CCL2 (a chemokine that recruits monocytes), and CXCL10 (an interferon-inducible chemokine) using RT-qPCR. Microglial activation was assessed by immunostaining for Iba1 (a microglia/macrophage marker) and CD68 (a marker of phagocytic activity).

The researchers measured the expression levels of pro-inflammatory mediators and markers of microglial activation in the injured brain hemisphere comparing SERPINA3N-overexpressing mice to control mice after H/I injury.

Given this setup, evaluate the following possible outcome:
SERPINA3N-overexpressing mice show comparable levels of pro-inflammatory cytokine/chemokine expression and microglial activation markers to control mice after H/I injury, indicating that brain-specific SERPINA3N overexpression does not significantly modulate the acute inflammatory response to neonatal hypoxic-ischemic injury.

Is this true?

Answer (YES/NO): NO